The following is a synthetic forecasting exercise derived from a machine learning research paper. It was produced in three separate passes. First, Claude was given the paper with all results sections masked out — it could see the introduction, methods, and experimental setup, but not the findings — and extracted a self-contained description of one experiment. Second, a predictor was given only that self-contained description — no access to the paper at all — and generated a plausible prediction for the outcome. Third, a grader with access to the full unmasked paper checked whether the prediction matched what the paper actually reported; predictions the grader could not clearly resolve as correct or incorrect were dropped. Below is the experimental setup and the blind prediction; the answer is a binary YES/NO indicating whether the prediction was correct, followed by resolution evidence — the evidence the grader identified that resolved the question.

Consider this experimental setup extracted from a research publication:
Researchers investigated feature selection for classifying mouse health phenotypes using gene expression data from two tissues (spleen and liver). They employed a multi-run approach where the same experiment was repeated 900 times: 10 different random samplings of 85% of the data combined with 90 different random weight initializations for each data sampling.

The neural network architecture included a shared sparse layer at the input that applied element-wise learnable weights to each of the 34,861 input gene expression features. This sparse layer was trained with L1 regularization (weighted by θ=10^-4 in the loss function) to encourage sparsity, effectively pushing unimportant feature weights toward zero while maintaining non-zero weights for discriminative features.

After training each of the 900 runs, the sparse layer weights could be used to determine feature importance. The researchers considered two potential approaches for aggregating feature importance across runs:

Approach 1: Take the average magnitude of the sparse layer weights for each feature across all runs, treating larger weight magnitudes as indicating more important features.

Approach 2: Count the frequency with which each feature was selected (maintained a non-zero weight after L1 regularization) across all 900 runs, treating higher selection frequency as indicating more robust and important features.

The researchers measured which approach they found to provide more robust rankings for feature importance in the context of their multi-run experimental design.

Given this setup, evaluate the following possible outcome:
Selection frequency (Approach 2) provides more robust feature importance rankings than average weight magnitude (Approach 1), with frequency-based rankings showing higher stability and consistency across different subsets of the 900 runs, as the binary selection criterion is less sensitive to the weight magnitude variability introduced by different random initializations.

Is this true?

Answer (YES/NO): YES